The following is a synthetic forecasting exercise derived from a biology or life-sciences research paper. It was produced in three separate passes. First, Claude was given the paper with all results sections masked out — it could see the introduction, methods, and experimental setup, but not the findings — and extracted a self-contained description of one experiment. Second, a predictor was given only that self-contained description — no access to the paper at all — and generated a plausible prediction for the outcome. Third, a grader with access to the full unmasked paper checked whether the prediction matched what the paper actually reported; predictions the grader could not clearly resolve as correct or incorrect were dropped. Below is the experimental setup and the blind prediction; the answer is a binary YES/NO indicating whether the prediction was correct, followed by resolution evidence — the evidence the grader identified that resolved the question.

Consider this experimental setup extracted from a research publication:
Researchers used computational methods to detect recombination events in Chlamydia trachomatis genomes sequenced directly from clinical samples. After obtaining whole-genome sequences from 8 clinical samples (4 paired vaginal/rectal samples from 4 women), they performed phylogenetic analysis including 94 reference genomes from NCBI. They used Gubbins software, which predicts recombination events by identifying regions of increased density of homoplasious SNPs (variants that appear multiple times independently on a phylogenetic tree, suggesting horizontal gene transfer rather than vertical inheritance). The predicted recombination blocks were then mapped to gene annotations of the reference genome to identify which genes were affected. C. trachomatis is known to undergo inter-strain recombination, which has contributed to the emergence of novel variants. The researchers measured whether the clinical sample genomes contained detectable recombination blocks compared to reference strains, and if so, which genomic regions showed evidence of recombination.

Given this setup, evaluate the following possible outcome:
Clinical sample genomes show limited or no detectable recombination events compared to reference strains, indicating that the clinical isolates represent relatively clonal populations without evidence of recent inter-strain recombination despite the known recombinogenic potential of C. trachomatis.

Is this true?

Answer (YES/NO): NO